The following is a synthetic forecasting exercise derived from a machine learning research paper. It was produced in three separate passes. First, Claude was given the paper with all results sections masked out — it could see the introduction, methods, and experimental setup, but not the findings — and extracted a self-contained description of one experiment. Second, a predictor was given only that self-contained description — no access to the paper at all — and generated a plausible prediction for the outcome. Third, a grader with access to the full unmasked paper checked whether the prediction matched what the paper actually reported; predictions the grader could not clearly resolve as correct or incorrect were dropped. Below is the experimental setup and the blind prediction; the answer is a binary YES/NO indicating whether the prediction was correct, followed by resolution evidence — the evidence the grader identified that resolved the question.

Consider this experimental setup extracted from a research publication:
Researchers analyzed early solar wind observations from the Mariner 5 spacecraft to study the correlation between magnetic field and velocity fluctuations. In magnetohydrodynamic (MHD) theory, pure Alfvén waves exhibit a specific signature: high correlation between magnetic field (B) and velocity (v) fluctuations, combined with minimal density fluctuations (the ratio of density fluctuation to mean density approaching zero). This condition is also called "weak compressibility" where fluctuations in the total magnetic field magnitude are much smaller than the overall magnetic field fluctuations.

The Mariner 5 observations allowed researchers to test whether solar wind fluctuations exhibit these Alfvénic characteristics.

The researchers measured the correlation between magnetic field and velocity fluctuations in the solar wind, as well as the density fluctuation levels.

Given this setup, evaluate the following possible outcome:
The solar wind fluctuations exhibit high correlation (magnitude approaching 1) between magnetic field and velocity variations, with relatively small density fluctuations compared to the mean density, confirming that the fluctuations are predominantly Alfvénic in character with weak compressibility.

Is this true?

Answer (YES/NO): YES